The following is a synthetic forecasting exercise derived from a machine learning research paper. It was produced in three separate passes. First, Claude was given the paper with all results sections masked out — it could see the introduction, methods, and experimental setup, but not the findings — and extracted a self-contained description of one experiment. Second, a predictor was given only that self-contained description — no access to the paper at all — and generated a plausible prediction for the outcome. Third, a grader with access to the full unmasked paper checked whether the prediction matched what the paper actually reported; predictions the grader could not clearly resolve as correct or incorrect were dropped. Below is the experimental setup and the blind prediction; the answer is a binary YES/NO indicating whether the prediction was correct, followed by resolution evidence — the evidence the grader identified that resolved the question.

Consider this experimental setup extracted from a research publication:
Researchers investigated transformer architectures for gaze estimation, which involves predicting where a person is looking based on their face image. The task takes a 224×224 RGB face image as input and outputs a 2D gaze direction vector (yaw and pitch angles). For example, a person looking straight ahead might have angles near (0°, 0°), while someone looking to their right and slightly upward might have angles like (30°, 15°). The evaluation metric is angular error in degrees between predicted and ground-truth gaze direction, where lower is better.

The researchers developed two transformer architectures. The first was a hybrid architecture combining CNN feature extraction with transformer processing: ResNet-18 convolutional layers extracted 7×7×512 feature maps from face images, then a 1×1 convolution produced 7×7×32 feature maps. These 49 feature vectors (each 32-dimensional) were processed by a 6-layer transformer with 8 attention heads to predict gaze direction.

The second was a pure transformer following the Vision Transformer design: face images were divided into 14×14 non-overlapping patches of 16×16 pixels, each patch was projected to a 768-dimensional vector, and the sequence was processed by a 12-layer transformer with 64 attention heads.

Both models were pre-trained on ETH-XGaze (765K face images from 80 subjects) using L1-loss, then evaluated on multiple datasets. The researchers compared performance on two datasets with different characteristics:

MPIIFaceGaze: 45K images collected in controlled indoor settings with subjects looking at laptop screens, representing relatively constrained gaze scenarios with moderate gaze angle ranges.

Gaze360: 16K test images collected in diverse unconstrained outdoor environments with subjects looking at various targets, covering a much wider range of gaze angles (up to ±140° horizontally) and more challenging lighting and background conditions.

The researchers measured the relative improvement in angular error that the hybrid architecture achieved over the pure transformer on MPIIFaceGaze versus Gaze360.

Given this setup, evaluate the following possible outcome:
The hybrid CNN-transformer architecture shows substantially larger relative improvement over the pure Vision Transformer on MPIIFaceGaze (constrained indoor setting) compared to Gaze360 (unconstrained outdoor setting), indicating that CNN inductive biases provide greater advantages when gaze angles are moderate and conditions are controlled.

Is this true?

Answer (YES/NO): NO